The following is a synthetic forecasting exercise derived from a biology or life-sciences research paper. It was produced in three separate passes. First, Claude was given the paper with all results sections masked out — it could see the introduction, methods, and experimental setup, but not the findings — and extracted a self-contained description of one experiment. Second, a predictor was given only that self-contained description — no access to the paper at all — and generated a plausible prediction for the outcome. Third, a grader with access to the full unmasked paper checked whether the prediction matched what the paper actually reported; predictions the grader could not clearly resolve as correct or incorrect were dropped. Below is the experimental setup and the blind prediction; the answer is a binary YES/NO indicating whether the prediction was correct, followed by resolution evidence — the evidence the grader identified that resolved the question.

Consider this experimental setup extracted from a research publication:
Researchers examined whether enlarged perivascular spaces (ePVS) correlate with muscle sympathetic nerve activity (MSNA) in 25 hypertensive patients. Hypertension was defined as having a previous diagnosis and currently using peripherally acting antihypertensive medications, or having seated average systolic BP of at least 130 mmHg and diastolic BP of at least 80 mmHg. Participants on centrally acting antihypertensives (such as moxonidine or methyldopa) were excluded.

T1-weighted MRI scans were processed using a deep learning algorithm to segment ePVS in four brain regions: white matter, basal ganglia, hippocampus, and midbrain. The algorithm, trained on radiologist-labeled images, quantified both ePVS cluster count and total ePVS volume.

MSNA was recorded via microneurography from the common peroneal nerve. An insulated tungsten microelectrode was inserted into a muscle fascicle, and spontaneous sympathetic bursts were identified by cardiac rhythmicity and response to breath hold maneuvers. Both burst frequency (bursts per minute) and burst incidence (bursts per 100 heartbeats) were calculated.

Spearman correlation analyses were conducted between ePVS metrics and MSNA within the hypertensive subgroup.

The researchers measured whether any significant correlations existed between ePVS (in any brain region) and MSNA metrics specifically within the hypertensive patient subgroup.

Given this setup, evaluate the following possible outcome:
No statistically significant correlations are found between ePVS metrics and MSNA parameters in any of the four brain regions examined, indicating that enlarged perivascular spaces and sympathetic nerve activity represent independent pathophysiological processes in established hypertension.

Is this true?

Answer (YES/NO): NO